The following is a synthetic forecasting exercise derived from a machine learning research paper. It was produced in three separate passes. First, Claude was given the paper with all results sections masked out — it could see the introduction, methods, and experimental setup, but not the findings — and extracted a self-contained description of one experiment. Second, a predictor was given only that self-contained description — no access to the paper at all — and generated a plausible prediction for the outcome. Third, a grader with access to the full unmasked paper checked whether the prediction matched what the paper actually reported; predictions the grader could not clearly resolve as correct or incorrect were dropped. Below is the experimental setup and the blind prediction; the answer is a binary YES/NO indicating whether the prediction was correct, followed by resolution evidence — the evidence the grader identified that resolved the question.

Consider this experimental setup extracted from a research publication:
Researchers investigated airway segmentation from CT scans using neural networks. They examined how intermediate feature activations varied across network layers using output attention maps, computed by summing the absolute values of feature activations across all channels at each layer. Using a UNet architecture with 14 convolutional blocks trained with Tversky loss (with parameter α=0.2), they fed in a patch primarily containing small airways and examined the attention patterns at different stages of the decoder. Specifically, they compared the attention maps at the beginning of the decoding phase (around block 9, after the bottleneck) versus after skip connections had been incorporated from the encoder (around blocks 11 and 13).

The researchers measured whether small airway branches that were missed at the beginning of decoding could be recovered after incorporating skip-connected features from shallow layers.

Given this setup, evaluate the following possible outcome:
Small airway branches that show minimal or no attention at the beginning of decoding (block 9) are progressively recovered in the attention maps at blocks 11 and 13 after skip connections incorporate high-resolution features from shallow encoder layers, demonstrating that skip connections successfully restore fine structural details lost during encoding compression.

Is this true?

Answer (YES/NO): YES